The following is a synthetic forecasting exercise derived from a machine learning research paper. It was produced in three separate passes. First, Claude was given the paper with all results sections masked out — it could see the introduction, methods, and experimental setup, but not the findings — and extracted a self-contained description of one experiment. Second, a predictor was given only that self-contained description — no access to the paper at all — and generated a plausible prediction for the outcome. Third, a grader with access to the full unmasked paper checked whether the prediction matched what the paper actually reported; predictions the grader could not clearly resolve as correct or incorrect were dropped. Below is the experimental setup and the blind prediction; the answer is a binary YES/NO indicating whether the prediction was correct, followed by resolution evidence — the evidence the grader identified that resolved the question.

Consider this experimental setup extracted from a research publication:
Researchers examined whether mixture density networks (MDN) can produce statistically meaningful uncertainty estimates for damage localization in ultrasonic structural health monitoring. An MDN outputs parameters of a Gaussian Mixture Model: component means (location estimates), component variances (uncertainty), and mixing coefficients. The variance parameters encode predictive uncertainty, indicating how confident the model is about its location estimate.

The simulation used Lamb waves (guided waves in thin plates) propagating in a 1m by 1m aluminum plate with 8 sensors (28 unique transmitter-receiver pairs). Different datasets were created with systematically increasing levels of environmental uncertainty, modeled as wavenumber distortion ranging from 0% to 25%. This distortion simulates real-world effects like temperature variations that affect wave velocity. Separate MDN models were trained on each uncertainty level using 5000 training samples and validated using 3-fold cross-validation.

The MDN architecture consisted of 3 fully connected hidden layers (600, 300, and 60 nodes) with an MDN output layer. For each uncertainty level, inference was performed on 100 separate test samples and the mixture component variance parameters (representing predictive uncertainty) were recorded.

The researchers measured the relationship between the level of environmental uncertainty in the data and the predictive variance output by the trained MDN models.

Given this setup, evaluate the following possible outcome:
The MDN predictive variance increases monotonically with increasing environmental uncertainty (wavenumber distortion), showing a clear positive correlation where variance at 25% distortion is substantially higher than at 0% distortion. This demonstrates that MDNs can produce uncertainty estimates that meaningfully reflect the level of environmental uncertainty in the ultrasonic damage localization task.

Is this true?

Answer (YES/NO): YES